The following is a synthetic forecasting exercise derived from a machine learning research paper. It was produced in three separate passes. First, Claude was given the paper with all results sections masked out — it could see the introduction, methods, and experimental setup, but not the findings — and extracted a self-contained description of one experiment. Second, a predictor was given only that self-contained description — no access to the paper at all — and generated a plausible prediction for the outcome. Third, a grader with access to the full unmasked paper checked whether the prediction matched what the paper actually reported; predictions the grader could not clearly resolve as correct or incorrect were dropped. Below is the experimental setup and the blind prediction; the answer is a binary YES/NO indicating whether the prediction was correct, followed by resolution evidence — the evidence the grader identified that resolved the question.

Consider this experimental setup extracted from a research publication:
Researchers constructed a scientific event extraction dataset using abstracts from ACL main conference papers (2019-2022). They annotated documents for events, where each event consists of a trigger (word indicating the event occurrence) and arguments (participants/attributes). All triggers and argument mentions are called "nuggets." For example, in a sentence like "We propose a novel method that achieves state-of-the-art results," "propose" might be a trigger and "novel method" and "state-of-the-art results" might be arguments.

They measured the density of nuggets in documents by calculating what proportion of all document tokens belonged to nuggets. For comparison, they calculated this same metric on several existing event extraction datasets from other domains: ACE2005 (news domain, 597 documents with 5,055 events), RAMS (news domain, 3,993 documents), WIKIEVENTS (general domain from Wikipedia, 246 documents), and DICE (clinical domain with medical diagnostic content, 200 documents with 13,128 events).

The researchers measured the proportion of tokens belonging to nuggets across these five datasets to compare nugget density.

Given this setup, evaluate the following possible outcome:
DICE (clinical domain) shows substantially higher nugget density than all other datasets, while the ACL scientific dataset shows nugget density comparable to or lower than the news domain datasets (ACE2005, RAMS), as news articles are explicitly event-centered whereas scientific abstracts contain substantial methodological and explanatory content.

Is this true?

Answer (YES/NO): NO